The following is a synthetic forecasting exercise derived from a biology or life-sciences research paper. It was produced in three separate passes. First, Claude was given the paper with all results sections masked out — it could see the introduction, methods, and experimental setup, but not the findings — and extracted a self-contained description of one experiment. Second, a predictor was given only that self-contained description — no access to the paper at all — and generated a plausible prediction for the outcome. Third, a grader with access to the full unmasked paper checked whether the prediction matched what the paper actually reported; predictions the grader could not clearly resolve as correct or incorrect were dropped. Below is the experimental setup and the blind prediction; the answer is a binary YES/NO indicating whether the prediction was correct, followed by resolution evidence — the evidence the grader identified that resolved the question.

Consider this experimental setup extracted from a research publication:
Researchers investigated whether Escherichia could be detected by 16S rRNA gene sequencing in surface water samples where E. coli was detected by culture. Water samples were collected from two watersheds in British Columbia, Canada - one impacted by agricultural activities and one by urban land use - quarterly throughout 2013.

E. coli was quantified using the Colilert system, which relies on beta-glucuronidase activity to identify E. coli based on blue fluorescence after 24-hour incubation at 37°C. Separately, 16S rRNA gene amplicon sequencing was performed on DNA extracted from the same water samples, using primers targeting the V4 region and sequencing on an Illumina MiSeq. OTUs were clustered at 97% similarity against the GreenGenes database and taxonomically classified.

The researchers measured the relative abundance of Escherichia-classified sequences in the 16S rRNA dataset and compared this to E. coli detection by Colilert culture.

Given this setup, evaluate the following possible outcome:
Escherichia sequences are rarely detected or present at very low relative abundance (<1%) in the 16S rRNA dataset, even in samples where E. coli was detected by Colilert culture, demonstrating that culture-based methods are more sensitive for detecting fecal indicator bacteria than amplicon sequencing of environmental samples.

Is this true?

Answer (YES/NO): YES